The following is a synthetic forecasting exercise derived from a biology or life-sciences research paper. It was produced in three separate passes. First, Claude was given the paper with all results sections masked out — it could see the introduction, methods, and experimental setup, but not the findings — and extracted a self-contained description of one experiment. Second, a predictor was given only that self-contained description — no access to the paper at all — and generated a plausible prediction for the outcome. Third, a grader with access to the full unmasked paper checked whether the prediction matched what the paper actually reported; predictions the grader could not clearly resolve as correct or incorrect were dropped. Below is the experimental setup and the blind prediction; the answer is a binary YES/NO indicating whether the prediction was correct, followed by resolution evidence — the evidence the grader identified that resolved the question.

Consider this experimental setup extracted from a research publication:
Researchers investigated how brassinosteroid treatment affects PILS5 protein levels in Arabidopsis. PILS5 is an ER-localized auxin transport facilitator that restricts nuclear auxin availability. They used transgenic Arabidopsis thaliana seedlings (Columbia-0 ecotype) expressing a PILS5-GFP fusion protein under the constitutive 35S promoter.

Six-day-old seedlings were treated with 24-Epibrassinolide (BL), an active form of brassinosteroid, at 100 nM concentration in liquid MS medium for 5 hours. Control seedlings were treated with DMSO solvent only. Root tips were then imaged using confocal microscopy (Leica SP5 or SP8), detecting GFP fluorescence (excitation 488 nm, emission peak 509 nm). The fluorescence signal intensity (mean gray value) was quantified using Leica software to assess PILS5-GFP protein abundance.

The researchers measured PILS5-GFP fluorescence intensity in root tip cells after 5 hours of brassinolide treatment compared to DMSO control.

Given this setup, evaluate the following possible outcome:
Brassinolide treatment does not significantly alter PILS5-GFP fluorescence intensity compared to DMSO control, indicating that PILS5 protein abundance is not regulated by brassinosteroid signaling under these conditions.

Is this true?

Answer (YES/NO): NO